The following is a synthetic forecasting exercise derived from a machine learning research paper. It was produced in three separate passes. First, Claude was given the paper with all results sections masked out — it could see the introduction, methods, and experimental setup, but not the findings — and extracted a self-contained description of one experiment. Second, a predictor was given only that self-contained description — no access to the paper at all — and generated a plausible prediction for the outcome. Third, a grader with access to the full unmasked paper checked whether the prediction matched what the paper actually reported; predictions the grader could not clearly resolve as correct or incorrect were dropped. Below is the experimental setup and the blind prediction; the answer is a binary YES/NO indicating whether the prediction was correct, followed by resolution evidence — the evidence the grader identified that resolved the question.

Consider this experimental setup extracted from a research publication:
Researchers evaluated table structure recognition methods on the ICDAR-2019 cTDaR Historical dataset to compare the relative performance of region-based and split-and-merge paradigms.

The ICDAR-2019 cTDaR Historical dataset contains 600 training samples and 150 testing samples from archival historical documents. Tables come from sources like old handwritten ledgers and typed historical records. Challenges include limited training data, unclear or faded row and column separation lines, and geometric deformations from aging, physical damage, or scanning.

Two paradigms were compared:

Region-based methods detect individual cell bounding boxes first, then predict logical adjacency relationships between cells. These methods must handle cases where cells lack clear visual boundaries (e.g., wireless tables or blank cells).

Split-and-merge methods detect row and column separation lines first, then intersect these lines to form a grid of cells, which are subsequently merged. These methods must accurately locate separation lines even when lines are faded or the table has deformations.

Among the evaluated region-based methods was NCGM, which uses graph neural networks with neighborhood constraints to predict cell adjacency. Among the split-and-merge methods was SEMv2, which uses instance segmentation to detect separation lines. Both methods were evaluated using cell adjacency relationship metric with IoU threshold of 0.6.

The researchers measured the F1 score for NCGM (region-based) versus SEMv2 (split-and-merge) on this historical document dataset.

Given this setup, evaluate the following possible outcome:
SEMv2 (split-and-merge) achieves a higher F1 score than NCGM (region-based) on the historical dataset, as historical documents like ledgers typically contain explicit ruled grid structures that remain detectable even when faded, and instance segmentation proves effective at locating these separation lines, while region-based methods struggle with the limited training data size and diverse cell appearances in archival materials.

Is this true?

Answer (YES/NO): YES